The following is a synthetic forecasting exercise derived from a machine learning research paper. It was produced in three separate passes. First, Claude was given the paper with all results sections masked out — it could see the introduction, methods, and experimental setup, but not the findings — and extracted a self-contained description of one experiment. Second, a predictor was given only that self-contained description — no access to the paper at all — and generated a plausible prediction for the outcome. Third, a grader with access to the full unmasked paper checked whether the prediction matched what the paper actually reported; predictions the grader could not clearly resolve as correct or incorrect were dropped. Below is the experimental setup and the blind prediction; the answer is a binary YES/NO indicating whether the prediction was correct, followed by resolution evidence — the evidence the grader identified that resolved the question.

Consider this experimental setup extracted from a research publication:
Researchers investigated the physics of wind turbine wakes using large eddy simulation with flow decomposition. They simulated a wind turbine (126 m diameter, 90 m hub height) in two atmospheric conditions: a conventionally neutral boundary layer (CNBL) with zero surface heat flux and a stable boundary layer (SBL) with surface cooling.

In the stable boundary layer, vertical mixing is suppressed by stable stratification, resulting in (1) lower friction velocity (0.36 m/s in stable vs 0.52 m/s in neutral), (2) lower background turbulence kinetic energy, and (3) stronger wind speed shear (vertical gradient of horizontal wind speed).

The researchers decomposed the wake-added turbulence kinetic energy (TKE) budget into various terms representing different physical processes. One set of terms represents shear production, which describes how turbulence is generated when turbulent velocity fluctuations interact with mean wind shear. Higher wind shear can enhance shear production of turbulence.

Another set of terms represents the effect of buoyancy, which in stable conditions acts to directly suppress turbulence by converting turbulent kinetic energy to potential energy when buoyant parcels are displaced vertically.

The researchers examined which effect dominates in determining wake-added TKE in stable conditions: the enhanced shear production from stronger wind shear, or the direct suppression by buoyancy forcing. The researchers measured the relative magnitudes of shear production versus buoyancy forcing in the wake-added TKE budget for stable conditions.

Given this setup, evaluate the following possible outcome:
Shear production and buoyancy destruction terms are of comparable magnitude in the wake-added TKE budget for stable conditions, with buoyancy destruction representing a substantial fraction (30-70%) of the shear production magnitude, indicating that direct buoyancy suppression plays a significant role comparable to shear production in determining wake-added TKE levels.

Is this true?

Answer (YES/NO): NO